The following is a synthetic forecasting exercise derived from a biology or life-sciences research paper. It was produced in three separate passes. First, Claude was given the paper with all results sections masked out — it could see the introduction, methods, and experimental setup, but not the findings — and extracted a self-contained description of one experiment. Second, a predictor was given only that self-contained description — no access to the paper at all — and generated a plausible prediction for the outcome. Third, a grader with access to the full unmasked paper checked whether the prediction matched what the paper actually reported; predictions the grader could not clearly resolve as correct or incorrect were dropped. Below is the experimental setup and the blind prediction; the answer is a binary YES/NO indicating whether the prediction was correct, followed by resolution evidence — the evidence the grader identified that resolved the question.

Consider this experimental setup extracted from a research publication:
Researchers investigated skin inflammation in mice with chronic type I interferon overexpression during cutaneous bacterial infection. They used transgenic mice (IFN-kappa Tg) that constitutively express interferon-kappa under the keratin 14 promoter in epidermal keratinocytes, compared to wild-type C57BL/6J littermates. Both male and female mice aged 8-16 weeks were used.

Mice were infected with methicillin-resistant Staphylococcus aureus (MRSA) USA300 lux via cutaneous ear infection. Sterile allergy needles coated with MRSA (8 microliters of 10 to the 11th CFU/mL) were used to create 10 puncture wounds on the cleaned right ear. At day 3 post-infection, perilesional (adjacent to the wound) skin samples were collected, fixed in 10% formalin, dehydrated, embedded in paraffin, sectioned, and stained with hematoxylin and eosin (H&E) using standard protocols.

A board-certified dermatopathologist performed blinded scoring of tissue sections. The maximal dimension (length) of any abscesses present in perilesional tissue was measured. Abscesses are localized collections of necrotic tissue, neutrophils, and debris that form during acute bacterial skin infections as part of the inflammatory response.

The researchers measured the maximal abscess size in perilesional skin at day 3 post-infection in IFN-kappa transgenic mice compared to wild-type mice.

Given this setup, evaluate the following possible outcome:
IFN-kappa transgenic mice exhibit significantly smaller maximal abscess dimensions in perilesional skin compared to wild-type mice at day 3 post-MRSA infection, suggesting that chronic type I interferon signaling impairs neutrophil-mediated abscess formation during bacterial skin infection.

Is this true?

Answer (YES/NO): NO